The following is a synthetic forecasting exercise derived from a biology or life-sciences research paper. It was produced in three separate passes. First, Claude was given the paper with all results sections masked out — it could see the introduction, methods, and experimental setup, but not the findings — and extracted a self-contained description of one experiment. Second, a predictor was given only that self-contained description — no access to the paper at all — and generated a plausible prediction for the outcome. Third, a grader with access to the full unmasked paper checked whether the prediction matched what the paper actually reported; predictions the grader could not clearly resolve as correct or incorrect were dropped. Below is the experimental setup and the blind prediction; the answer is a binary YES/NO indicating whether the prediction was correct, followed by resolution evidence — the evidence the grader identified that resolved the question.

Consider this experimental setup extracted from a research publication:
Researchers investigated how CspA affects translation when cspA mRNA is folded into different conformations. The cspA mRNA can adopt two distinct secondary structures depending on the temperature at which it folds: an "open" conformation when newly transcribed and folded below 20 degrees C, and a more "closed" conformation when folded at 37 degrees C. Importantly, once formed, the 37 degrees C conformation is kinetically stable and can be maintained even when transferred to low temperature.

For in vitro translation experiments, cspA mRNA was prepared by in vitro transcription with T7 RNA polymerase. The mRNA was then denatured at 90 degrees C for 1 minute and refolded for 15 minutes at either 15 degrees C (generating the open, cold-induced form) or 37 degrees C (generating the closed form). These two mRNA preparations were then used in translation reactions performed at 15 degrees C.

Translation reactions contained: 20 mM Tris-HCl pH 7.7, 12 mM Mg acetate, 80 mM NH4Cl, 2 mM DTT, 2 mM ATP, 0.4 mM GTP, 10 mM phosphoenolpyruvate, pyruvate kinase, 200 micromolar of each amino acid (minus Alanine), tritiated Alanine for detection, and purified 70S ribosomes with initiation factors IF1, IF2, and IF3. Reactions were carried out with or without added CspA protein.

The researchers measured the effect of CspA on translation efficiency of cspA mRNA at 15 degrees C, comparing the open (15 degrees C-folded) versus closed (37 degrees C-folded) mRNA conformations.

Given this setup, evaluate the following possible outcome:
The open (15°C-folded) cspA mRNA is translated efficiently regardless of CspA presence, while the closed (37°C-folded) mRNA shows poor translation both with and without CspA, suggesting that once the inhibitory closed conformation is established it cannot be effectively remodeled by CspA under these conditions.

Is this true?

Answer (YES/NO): NO